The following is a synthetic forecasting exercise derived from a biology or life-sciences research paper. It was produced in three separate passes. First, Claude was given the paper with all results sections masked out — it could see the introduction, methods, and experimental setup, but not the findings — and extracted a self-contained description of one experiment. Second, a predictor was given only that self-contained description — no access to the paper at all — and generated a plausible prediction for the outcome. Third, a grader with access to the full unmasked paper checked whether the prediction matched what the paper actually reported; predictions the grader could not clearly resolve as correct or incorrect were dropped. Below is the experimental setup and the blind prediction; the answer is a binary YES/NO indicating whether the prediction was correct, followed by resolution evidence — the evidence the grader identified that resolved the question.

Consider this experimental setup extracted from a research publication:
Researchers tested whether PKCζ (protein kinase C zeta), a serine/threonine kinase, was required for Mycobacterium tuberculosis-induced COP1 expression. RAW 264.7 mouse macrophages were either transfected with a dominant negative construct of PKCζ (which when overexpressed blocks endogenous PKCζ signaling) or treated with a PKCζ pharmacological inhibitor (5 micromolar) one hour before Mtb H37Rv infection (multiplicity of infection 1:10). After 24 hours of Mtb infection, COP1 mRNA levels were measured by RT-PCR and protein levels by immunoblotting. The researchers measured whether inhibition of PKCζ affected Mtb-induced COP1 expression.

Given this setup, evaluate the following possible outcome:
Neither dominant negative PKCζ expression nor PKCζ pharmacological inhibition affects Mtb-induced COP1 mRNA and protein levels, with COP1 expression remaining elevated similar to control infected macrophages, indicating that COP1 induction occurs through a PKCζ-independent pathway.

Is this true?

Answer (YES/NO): NO